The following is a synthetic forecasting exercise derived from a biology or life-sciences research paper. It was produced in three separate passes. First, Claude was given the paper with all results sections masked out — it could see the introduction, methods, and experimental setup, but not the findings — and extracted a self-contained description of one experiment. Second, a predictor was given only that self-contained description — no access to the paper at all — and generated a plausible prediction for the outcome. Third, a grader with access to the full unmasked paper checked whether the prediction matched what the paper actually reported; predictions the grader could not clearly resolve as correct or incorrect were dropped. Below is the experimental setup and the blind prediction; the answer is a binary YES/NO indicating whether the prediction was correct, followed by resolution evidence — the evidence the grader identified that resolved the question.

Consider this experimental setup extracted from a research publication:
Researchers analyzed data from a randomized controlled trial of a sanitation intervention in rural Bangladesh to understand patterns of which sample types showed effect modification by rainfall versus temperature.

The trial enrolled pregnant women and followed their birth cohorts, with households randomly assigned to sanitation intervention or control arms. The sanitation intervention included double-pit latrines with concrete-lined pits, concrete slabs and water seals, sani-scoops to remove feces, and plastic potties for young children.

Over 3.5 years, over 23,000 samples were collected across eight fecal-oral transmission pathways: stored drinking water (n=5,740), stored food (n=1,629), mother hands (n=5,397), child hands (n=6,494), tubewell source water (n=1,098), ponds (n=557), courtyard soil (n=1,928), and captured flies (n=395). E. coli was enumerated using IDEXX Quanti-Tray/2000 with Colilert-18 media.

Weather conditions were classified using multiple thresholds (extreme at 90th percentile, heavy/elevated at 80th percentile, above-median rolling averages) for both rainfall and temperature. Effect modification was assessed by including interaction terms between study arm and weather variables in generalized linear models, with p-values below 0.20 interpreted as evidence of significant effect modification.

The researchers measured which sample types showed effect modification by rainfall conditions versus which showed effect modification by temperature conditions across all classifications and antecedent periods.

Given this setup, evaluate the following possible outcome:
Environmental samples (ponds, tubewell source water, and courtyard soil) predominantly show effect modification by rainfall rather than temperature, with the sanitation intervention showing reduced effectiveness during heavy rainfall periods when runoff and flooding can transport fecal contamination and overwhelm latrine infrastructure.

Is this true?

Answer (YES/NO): NO